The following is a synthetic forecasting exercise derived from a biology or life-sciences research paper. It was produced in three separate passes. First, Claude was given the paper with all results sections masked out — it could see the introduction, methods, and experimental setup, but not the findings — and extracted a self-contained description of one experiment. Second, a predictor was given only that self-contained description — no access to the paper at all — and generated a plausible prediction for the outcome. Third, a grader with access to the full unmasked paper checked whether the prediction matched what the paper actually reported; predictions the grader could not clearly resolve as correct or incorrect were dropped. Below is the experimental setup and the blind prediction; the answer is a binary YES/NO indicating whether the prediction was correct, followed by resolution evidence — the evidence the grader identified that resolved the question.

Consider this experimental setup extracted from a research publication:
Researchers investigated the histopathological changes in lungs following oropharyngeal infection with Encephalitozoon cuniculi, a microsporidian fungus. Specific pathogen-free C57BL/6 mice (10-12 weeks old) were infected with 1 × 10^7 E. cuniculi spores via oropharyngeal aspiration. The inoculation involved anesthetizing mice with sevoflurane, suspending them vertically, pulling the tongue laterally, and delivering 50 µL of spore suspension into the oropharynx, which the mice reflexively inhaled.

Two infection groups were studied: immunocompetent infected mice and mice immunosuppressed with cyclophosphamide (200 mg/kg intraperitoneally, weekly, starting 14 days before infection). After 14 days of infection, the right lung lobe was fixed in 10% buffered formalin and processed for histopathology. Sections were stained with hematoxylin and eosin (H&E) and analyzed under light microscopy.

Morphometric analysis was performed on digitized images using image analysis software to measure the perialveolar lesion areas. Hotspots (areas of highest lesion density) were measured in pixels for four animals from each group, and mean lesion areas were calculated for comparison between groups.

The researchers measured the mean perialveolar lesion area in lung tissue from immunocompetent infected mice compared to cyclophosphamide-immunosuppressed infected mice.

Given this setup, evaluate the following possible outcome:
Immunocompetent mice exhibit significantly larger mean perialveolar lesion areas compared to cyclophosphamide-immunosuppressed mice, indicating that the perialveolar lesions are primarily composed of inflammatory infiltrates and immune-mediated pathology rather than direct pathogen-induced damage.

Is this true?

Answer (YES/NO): YES